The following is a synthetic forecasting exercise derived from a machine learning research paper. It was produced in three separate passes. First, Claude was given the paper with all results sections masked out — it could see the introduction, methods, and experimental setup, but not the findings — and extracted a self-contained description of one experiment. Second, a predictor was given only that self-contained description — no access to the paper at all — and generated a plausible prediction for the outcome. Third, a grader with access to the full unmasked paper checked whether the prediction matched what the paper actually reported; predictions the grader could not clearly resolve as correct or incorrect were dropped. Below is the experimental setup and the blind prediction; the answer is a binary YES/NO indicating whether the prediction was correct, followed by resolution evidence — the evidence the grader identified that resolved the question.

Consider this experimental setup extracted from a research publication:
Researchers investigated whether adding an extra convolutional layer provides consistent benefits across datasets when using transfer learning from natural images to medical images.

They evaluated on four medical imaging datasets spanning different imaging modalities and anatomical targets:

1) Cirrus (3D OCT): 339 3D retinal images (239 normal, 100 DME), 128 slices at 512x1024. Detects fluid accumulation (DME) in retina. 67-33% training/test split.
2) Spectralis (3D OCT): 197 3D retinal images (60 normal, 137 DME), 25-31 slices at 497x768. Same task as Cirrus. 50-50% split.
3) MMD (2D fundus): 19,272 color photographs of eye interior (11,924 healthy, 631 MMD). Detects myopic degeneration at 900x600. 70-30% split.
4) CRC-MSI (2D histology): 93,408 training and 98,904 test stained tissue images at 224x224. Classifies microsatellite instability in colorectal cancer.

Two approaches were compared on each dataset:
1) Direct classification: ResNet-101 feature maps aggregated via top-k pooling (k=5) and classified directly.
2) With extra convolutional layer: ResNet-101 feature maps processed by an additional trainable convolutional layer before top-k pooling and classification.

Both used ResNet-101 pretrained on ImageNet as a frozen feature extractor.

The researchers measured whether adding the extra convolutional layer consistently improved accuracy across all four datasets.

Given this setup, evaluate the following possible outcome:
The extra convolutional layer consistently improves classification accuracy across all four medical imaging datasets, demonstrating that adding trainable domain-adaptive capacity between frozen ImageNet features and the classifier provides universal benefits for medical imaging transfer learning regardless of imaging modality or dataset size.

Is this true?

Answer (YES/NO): NO